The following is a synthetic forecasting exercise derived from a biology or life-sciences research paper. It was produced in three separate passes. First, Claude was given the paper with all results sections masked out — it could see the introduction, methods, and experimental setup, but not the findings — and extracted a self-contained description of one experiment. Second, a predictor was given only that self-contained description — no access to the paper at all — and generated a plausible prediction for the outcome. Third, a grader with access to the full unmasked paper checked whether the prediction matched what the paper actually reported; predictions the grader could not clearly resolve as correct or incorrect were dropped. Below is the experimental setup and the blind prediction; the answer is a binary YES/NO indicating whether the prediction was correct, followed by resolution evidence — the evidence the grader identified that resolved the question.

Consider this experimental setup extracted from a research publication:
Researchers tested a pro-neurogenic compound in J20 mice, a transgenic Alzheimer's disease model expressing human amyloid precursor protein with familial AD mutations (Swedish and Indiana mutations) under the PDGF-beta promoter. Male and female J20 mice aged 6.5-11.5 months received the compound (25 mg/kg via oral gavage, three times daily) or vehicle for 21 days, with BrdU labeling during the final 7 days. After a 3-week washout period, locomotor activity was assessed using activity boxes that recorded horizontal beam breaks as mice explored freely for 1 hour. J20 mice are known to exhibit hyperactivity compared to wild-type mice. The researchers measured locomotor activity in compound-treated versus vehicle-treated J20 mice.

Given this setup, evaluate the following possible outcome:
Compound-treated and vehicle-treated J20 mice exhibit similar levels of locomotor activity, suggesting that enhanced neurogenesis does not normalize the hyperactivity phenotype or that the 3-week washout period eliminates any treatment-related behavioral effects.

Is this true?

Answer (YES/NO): NO